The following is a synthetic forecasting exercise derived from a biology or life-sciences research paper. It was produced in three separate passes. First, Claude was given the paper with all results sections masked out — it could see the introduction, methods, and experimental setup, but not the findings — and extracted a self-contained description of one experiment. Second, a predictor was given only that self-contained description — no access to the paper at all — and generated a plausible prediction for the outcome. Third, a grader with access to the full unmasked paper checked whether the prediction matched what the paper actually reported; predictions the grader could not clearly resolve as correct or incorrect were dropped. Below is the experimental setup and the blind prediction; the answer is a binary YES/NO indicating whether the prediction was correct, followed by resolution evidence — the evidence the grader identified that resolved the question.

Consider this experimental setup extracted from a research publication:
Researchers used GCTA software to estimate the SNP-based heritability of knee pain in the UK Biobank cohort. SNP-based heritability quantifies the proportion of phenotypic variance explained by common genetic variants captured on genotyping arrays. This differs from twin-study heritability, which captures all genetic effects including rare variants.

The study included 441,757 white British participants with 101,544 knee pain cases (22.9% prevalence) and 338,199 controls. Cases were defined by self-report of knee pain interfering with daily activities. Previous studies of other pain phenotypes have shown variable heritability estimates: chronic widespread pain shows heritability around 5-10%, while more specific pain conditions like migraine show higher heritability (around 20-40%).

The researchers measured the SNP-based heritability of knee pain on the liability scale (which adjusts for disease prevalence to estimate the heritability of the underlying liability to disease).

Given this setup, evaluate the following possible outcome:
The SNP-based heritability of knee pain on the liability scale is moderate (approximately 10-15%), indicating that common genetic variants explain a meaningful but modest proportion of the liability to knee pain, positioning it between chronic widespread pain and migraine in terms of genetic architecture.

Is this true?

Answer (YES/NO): NO